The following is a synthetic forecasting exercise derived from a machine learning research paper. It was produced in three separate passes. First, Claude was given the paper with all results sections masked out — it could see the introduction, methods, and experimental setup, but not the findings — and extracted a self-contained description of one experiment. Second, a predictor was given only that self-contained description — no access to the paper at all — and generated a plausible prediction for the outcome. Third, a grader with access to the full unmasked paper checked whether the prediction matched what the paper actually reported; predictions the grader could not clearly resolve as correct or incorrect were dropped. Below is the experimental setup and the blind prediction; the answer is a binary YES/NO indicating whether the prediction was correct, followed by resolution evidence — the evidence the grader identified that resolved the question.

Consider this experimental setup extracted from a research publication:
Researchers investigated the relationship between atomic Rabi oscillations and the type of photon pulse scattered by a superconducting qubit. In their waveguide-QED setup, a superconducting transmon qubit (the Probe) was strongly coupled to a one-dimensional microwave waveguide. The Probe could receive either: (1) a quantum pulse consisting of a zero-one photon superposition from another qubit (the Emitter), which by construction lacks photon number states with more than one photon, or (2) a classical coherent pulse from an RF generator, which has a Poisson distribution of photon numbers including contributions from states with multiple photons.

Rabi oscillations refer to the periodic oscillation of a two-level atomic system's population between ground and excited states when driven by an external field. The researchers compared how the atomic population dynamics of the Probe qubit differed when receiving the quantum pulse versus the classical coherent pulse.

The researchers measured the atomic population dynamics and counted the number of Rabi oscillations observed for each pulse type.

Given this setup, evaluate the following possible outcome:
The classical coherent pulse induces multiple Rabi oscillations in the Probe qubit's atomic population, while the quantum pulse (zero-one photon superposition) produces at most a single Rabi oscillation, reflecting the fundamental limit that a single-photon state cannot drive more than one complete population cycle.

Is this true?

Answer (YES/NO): YES